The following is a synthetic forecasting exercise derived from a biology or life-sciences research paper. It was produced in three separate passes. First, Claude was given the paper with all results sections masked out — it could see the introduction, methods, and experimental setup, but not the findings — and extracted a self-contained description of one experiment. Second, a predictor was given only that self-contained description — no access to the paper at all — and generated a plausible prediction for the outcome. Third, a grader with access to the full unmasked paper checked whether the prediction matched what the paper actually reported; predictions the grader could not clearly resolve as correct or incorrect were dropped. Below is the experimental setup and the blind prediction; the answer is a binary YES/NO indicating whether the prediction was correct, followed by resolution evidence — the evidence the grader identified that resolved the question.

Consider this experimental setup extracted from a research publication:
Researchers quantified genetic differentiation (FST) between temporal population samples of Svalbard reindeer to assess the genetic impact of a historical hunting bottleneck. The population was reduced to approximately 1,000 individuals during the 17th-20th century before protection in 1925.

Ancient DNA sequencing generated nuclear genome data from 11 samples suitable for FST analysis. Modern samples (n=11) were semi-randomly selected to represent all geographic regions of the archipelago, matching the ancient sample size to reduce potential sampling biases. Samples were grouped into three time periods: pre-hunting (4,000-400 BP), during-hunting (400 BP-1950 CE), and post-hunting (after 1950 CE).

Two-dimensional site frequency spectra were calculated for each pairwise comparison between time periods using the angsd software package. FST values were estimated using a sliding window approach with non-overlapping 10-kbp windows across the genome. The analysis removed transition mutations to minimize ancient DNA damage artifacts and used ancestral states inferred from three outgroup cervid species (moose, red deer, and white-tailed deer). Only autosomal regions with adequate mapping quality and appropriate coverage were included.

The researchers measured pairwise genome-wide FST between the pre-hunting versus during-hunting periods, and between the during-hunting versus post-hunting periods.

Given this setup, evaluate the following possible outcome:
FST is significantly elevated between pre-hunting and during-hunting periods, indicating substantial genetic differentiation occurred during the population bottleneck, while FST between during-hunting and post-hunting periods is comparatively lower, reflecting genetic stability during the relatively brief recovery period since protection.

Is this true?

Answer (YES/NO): NO